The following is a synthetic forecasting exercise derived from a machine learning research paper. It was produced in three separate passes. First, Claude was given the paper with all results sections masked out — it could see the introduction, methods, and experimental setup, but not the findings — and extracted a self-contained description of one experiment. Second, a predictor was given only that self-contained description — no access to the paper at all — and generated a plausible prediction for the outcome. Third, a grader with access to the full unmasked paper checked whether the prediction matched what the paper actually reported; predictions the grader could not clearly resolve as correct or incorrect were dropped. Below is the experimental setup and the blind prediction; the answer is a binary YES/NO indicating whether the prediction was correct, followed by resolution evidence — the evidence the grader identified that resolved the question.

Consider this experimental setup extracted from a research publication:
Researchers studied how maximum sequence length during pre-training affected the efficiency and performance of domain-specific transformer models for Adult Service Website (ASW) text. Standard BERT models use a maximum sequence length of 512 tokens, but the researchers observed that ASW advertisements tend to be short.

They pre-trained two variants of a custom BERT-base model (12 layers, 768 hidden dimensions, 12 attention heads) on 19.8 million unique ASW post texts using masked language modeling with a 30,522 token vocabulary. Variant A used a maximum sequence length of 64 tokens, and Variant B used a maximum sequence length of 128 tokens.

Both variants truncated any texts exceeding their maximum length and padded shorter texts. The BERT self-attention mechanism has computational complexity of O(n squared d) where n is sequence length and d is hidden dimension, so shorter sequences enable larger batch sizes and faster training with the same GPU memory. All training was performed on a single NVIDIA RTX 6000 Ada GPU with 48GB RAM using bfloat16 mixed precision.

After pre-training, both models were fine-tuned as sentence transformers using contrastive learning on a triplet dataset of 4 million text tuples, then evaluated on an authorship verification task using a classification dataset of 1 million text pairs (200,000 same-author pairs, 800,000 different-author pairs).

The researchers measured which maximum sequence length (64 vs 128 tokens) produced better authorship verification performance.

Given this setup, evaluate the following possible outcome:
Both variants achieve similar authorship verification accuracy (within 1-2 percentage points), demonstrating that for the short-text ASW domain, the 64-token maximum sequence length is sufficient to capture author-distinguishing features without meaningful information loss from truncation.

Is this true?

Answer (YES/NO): YES